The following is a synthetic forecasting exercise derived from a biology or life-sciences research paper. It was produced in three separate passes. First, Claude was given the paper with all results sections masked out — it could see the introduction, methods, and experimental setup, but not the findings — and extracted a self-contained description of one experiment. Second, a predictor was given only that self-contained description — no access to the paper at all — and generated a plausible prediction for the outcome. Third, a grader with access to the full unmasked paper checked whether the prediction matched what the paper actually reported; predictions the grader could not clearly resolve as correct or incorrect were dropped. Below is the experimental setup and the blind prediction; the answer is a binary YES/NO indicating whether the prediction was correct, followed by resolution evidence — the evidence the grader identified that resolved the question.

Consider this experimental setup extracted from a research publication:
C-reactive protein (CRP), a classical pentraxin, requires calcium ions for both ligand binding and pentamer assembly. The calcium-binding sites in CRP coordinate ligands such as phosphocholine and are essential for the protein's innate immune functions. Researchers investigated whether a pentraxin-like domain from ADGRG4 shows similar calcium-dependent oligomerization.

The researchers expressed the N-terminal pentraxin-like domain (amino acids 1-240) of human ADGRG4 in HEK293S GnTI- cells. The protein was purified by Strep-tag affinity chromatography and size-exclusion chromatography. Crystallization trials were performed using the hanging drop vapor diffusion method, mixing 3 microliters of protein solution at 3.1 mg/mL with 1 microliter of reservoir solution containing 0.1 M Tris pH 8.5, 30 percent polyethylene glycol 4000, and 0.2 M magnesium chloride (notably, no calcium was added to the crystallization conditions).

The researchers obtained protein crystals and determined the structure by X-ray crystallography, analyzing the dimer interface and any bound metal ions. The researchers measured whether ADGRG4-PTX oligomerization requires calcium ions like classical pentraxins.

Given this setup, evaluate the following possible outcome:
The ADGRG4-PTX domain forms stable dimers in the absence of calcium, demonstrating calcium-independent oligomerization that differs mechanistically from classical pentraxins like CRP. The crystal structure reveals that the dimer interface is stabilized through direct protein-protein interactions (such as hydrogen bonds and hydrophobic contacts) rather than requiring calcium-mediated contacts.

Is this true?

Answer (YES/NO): YES